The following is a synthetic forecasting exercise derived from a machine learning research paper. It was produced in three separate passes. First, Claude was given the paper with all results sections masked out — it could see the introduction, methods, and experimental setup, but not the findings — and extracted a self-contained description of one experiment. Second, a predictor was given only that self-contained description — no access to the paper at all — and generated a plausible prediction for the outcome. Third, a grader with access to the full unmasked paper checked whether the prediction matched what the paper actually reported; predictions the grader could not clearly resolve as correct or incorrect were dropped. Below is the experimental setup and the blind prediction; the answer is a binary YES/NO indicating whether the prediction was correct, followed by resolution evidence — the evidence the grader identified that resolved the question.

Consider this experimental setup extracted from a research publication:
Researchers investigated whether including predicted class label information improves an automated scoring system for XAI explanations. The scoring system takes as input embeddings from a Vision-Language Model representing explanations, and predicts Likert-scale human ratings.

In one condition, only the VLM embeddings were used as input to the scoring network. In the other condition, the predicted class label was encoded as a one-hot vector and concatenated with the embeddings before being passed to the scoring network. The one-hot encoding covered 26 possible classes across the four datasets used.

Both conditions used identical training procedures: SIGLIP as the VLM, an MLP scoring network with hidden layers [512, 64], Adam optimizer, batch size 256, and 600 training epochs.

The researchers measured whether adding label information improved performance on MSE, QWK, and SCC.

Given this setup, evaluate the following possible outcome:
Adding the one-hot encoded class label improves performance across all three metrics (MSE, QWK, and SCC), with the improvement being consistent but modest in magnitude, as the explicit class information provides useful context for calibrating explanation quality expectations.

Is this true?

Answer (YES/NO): NO